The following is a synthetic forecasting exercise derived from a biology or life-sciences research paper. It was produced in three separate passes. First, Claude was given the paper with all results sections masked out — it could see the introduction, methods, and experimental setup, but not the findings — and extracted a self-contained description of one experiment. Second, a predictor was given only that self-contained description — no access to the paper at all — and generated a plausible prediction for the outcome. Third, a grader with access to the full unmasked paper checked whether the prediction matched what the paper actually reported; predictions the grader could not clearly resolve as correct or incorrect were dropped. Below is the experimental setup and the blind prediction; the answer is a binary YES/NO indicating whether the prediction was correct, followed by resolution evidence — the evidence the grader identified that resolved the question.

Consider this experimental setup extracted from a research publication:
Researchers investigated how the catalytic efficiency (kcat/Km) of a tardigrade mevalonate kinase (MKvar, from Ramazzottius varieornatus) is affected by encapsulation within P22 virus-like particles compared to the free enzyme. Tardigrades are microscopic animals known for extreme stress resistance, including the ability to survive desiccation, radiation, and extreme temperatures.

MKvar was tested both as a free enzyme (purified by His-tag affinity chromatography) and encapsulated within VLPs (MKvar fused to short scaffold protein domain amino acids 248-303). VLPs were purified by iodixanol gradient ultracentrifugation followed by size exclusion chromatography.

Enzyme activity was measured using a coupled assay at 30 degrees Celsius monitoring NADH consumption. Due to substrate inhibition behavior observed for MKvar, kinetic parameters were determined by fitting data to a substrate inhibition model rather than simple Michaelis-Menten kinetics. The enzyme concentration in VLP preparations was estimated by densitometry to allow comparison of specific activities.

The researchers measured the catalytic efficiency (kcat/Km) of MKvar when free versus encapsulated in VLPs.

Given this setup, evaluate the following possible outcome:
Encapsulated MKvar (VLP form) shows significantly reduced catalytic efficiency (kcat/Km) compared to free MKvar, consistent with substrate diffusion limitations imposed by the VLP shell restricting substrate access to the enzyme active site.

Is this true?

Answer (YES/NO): NO